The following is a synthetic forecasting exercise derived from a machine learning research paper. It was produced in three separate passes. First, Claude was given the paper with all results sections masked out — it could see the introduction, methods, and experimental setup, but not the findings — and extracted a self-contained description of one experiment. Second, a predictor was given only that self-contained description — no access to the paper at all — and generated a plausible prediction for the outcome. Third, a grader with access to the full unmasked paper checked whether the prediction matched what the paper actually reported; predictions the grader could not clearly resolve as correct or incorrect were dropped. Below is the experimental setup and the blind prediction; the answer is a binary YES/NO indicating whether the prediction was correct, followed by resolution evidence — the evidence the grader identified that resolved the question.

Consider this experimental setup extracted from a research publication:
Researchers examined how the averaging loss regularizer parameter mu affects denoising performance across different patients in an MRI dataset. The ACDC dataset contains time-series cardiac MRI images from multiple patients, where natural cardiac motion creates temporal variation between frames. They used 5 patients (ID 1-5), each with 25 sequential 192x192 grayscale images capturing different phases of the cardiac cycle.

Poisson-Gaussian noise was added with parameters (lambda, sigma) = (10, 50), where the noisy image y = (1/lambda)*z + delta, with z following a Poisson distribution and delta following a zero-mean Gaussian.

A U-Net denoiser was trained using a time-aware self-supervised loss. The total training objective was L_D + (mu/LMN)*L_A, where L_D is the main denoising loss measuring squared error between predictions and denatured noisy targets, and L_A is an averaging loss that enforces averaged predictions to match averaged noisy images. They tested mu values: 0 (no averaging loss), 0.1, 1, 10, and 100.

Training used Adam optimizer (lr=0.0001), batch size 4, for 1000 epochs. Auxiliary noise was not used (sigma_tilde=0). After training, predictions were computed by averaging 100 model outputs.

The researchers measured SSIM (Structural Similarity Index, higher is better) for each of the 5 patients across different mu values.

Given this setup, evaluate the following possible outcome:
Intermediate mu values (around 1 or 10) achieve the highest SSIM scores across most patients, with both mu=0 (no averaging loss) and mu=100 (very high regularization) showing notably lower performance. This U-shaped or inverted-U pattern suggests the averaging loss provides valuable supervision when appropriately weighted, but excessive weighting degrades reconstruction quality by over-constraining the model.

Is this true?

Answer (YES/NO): NO